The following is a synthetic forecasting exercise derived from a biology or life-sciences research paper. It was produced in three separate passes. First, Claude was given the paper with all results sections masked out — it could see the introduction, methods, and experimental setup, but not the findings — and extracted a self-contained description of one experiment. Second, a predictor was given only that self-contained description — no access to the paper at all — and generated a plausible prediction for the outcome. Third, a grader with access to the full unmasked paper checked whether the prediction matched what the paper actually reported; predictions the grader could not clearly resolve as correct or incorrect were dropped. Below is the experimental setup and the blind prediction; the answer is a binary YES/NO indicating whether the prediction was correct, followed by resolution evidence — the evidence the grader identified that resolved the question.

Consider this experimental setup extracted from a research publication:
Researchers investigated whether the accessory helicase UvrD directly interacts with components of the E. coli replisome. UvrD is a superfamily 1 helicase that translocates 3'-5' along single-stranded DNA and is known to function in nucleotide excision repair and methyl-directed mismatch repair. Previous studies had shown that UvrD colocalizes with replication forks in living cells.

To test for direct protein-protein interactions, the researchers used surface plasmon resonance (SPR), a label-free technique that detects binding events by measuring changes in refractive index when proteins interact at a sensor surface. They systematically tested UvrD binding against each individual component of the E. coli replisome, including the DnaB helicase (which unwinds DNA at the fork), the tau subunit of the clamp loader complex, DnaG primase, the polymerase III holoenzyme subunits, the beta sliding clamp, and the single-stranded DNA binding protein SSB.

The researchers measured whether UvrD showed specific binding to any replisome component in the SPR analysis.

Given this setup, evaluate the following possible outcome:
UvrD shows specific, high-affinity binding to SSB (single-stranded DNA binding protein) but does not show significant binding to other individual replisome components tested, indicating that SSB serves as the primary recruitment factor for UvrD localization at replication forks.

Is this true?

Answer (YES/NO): NO